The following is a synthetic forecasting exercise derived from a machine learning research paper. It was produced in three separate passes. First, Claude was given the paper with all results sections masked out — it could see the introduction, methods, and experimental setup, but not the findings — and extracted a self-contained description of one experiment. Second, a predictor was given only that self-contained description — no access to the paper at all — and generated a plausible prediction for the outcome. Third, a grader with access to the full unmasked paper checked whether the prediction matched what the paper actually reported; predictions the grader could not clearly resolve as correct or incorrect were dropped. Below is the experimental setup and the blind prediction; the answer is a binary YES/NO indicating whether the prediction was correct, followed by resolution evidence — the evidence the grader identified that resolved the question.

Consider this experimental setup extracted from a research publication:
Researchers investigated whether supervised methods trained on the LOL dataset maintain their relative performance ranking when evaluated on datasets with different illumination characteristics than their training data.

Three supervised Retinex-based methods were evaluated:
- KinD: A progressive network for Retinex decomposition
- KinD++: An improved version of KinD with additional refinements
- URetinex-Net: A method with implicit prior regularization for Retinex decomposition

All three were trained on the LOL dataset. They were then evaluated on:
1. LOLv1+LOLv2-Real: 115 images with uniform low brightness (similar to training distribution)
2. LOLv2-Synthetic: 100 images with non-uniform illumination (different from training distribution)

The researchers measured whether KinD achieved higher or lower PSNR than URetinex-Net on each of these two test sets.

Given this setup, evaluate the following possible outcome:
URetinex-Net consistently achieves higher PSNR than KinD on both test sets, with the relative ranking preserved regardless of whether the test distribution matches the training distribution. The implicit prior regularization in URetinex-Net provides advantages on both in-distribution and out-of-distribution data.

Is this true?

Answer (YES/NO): YES